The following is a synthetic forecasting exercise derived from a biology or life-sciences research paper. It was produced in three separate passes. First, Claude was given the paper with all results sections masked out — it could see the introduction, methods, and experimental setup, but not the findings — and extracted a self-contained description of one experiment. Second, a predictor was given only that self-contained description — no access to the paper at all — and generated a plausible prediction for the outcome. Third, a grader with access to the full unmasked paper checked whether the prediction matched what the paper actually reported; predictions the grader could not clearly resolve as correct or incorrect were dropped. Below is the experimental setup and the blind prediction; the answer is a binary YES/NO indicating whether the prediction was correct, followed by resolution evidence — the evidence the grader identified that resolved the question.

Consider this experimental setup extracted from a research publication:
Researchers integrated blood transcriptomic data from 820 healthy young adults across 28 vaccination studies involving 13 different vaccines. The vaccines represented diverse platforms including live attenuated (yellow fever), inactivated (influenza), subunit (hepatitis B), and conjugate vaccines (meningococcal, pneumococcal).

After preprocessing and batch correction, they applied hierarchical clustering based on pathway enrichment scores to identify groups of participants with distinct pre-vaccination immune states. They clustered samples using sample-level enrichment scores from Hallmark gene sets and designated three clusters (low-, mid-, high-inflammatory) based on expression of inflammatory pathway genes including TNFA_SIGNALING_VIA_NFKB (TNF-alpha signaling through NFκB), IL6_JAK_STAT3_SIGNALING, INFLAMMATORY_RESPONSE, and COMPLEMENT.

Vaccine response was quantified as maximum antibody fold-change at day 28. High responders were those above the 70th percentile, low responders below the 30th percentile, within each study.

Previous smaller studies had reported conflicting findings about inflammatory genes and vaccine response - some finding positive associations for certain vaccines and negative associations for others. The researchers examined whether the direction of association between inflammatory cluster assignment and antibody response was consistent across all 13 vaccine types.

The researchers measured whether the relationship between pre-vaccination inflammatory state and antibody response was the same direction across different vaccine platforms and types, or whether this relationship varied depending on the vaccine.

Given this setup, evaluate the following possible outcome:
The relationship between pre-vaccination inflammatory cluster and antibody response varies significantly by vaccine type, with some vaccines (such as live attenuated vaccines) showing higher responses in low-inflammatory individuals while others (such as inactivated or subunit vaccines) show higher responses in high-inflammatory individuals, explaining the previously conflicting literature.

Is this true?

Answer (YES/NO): NO